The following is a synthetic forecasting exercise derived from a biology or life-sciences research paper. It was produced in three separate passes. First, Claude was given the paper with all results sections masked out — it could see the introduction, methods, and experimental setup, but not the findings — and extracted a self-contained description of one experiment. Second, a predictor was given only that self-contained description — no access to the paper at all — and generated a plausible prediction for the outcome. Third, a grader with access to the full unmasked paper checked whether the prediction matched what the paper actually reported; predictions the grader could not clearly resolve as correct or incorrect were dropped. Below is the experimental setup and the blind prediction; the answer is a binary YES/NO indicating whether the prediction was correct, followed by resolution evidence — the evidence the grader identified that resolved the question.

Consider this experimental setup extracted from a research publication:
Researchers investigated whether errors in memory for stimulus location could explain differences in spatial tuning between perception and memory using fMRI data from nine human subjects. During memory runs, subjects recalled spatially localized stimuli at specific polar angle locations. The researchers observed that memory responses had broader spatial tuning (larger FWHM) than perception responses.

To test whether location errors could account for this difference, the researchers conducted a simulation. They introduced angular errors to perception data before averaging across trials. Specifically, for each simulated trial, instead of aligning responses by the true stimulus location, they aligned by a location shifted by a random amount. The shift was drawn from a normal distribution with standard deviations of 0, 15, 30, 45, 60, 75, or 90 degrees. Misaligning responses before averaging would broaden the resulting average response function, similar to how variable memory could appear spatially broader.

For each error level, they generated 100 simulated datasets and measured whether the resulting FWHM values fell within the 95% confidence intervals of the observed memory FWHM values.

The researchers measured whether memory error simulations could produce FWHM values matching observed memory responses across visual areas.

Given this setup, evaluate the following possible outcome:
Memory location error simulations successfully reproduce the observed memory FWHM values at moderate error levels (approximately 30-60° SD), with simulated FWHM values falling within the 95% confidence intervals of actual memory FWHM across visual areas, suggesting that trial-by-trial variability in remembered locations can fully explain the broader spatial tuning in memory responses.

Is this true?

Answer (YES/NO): NO